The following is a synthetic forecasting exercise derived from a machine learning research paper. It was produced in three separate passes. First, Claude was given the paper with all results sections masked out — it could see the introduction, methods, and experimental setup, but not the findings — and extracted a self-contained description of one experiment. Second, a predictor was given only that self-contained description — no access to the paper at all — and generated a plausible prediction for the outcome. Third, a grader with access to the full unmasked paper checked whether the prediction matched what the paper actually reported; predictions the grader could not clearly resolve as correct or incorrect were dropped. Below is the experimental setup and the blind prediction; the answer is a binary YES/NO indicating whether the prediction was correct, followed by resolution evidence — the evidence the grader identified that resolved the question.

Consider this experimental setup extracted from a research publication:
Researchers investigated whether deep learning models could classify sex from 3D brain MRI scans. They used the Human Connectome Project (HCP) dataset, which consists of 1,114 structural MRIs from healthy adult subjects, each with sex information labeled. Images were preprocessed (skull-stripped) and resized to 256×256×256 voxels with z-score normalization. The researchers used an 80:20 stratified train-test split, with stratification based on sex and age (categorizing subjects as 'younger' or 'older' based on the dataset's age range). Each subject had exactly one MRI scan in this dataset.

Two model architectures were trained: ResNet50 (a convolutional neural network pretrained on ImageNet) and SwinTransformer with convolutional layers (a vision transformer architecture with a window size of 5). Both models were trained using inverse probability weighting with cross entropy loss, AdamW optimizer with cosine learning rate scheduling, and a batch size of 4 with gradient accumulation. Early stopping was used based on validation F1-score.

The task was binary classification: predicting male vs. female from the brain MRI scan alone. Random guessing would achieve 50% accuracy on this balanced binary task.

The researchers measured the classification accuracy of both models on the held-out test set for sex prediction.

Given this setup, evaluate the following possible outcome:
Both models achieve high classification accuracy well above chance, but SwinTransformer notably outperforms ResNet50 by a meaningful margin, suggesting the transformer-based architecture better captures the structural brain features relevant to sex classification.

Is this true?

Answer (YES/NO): NO